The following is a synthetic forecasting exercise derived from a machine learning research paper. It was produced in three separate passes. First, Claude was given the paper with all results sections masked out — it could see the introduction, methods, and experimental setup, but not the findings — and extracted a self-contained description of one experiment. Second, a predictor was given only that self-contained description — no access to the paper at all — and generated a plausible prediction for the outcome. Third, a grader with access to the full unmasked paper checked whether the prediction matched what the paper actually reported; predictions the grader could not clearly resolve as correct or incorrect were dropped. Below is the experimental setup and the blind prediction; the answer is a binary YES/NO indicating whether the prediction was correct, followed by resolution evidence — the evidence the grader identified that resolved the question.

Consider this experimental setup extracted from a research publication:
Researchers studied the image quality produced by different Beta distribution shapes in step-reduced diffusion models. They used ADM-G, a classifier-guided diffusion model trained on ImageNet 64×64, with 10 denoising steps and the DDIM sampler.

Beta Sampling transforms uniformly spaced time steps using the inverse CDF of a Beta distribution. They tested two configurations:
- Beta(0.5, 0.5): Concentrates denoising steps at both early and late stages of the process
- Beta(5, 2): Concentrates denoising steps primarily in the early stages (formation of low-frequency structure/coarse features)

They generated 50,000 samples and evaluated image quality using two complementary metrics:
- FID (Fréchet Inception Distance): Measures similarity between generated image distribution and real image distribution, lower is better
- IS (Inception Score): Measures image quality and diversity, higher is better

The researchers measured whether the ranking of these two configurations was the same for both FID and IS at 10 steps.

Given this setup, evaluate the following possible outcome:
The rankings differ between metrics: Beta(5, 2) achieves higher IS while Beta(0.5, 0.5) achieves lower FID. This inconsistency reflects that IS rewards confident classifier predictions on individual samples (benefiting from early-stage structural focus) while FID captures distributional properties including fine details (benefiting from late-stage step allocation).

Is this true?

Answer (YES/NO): NO